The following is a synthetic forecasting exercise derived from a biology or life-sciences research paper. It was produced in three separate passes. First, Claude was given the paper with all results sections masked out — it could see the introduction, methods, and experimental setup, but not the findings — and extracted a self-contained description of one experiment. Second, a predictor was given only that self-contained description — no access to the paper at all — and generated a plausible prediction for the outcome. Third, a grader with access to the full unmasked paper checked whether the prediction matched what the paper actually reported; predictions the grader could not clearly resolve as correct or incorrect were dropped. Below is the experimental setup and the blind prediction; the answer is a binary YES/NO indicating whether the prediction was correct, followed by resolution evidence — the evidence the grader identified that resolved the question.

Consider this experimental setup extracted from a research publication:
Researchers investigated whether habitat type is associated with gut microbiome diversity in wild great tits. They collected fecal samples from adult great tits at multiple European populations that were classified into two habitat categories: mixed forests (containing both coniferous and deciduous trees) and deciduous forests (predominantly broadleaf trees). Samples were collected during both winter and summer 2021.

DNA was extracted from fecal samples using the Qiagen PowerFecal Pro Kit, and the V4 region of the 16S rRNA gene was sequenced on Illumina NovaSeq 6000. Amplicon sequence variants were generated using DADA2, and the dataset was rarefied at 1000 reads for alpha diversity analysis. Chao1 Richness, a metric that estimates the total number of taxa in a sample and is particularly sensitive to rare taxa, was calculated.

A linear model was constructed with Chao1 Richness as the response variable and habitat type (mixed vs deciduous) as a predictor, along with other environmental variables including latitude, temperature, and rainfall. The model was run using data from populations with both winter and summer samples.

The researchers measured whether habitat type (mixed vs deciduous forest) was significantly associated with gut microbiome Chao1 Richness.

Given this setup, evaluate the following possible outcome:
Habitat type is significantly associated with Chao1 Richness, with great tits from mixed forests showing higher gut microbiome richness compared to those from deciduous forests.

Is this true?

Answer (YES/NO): NO